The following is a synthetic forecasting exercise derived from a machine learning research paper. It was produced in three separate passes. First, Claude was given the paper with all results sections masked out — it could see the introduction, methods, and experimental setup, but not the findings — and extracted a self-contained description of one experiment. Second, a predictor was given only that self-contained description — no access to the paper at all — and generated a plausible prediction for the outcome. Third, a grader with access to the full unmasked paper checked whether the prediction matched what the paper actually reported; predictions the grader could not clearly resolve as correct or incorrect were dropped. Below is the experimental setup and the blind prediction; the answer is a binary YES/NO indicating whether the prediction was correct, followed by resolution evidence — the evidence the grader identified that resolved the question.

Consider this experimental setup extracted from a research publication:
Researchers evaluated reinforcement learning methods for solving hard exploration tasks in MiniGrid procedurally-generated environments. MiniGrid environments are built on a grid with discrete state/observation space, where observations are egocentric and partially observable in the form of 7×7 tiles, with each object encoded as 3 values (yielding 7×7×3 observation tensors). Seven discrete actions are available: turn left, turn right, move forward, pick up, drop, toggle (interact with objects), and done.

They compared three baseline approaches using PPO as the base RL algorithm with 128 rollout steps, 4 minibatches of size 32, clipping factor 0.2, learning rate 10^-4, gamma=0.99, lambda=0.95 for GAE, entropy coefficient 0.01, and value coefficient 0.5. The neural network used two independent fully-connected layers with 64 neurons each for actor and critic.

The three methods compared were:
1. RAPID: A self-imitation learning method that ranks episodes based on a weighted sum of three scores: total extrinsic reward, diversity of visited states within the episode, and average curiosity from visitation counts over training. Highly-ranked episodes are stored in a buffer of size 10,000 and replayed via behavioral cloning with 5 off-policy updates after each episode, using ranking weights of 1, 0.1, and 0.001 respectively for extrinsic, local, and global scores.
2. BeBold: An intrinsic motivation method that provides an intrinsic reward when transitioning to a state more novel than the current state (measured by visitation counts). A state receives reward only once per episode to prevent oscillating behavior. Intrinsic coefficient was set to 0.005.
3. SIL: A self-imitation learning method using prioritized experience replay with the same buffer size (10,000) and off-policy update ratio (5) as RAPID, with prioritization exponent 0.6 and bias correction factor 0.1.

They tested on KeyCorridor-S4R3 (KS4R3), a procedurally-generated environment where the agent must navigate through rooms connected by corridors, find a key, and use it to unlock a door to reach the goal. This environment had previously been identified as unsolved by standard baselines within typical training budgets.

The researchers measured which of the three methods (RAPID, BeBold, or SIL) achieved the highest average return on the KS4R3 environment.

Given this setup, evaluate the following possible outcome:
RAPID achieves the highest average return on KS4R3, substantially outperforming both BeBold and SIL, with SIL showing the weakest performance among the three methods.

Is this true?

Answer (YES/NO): NO